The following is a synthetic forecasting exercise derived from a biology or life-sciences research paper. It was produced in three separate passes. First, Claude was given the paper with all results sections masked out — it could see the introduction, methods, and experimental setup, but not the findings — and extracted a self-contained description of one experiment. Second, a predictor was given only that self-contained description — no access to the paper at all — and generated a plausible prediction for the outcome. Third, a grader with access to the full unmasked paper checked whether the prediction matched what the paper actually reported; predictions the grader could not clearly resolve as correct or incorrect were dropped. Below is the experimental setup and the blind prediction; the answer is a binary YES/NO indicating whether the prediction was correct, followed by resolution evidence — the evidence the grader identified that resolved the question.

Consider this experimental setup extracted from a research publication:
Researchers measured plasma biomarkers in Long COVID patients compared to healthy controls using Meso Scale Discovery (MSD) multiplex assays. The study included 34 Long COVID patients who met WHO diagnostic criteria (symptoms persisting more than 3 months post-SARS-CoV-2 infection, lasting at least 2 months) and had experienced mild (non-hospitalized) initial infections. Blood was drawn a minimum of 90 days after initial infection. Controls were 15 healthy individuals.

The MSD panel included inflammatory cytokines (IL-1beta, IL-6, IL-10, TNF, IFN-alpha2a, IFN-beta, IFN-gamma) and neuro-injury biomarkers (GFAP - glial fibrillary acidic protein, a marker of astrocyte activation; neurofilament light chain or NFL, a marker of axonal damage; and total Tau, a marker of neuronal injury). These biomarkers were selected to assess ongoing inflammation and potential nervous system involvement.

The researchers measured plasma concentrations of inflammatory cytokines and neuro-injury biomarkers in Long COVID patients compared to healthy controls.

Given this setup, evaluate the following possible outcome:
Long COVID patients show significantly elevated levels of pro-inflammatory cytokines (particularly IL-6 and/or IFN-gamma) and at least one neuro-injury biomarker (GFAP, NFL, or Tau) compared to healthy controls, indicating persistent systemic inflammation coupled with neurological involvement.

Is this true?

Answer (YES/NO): NO